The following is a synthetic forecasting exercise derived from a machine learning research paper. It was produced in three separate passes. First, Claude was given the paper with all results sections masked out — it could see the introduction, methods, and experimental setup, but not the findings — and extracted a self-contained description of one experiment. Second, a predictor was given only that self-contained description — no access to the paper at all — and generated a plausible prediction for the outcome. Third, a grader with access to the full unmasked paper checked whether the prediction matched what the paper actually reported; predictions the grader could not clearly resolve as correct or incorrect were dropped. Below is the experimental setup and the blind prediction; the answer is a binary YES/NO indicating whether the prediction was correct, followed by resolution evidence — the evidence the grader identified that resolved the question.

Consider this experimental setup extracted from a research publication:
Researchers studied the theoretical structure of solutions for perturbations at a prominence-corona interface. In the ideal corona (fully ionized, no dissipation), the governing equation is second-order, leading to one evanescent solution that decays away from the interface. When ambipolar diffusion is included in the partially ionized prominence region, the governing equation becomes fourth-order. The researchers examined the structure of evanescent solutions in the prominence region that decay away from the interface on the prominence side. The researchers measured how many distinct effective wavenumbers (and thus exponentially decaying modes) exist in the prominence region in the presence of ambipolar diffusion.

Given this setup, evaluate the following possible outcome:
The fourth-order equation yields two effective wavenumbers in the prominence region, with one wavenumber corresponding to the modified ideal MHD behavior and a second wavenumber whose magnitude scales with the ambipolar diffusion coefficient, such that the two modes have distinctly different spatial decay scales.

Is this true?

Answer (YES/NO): NO